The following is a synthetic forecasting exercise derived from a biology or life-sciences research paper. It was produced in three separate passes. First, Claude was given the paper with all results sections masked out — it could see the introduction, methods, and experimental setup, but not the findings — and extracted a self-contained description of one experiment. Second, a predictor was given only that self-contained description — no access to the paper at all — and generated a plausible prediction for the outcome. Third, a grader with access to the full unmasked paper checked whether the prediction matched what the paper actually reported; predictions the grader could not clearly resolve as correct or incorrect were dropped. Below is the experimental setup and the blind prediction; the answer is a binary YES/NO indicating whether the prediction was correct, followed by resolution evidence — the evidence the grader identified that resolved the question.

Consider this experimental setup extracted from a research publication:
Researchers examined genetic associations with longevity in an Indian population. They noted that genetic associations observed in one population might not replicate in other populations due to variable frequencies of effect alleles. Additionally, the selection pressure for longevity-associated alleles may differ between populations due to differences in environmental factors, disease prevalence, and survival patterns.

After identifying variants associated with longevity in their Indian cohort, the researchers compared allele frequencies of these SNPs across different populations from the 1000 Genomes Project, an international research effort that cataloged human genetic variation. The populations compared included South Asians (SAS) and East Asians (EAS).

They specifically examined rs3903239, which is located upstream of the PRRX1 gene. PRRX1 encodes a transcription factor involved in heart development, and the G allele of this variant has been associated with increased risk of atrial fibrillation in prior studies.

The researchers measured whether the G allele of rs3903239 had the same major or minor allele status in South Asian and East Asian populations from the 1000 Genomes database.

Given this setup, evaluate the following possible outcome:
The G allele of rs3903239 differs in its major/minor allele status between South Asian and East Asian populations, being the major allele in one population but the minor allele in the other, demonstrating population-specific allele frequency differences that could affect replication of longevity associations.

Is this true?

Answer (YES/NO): YES